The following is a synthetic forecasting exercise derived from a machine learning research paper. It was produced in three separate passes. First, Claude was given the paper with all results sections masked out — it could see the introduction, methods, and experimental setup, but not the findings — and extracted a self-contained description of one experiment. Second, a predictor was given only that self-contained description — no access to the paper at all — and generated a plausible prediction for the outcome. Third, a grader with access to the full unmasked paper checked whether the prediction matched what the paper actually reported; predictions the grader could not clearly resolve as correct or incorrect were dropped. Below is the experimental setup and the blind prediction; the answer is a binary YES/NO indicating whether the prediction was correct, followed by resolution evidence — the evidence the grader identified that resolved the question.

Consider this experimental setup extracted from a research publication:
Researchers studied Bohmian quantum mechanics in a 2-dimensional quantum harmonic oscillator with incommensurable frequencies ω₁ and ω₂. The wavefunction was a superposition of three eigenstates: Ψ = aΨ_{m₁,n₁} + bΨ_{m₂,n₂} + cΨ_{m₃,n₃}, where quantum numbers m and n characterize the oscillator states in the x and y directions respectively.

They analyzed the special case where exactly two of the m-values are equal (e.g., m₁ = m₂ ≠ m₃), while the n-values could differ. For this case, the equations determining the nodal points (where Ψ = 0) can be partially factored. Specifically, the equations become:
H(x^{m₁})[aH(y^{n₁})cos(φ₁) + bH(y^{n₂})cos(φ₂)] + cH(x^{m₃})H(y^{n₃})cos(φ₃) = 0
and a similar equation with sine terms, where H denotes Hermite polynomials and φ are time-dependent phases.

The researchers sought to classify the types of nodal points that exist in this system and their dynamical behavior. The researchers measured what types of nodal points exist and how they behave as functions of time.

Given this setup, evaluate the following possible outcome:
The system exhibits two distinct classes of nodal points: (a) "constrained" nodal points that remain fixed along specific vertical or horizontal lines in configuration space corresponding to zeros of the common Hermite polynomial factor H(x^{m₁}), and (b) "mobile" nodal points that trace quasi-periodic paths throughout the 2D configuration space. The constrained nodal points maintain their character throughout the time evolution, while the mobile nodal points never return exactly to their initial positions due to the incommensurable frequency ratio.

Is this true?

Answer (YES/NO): NO